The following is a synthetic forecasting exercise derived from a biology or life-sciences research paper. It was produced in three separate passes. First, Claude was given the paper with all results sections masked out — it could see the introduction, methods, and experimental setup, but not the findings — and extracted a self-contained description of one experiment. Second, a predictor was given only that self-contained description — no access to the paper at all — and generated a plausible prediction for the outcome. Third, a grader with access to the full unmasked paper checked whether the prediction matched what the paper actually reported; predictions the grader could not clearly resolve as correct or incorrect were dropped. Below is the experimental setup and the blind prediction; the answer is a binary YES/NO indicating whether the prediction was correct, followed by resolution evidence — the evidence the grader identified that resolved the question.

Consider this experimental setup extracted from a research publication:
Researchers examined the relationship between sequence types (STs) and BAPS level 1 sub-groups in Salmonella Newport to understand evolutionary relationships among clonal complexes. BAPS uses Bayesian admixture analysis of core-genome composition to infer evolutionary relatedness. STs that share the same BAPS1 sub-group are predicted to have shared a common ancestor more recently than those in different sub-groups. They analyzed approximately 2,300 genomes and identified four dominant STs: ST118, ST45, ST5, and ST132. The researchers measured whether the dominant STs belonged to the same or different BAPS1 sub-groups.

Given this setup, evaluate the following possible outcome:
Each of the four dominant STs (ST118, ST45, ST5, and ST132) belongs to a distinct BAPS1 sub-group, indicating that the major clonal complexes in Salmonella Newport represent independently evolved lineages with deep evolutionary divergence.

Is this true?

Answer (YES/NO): NO